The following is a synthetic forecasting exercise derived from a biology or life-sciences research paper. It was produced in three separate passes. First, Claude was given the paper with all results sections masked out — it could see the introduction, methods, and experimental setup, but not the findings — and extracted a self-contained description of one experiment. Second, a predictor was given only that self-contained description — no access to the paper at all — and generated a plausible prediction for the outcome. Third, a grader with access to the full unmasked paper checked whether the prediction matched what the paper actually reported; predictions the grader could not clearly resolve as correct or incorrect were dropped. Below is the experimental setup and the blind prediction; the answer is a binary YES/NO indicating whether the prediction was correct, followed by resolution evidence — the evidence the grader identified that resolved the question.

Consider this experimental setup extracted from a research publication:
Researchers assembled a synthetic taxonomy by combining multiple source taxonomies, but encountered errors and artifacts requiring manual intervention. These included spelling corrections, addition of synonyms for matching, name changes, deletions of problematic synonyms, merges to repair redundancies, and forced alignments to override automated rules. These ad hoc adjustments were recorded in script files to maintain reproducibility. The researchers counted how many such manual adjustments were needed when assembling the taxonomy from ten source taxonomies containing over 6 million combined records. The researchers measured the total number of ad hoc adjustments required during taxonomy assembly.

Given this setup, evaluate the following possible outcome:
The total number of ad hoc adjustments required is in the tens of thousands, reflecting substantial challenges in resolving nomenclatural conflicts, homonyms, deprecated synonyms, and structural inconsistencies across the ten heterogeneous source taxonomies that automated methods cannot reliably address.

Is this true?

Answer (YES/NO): NO